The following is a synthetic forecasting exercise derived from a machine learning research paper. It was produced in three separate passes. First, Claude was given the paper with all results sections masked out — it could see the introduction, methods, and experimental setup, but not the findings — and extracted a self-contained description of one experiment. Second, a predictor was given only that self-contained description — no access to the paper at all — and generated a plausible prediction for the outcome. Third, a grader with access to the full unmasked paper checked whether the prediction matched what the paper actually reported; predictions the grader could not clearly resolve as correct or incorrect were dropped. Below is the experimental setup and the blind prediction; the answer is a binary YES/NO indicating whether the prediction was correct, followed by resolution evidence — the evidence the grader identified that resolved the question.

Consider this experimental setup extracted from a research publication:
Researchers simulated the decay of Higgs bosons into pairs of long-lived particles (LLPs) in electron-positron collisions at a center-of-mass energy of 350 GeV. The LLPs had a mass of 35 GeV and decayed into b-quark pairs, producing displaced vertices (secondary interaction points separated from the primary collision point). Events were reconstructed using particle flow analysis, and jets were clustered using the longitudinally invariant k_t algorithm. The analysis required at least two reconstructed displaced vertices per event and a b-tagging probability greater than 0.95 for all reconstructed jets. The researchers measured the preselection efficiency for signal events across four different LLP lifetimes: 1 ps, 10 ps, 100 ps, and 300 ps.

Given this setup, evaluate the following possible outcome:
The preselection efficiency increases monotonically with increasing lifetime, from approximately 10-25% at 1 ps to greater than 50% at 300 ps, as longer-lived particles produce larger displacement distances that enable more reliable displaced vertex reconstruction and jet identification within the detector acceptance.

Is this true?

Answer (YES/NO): NO